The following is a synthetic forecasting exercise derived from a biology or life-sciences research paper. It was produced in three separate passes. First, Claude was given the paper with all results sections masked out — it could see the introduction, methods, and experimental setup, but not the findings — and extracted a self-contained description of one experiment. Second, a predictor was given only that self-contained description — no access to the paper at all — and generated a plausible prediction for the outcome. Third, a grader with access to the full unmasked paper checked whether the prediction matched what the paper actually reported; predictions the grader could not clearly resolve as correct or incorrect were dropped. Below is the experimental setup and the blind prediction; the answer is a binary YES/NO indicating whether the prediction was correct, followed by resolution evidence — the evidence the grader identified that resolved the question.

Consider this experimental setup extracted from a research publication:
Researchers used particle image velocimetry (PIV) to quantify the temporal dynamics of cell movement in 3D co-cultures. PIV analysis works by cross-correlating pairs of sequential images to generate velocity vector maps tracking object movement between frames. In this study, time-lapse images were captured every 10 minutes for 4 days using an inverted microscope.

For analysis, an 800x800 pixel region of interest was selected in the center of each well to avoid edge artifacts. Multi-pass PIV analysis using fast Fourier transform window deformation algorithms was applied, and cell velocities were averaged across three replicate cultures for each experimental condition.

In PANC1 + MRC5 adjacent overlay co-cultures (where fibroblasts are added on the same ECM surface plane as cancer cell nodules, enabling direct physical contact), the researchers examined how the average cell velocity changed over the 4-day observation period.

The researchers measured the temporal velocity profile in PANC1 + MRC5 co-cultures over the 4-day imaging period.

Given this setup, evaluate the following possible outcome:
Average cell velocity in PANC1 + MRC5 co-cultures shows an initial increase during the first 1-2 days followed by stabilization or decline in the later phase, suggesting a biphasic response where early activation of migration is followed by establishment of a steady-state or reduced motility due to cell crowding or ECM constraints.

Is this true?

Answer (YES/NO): NO